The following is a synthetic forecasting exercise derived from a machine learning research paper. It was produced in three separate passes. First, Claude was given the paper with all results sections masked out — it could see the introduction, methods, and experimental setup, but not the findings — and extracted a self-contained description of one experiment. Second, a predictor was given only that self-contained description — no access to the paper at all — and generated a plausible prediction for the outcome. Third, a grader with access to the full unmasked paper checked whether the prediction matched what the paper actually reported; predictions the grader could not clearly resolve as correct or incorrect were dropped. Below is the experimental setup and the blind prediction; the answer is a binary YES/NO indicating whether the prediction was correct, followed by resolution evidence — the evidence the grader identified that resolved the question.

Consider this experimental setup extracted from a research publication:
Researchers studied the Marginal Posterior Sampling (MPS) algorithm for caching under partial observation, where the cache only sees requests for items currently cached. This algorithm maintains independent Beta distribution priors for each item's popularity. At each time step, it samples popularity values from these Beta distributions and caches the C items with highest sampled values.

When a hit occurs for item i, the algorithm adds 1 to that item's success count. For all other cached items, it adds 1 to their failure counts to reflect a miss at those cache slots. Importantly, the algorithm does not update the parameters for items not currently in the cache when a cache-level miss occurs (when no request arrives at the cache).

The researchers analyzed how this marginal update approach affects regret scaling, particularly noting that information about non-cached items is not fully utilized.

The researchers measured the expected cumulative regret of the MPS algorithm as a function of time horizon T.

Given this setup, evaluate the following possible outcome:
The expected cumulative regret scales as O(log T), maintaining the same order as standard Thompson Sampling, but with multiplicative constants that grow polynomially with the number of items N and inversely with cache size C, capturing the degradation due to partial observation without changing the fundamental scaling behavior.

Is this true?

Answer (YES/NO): NO